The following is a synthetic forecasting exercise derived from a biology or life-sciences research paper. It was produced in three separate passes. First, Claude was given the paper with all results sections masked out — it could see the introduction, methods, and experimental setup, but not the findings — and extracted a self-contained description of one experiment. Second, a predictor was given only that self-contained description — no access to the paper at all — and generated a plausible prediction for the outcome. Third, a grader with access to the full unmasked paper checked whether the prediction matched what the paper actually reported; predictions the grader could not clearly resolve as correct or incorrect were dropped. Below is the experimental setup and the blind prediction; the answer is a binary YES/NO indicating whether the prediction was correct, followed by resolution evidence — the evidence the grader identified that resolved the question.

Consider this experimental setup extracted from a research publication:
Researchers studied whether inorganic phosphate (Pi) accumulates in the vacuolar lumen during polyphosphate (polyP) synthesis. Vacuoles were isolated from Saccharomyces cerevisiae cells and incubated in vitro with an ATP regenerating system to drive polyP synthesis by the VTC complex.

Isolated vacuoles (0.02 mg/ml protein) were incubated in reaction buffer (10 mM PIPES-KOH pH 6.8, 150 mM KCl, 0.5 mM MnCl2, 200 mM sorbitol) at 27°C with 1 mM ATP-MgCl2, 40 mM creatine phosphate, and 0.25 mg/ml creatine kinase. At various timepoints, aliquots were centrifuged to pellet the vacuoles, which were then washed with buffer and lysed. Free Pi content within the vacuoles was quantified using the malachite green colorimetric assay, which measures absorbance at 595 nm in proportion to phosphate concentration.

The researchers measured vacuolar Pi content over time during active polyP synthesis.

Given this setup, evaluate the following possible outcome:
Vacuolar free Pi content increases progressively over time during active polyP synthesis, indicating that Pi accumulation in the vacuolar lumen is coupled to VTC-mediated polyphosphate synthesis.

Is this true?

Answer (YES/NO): YES